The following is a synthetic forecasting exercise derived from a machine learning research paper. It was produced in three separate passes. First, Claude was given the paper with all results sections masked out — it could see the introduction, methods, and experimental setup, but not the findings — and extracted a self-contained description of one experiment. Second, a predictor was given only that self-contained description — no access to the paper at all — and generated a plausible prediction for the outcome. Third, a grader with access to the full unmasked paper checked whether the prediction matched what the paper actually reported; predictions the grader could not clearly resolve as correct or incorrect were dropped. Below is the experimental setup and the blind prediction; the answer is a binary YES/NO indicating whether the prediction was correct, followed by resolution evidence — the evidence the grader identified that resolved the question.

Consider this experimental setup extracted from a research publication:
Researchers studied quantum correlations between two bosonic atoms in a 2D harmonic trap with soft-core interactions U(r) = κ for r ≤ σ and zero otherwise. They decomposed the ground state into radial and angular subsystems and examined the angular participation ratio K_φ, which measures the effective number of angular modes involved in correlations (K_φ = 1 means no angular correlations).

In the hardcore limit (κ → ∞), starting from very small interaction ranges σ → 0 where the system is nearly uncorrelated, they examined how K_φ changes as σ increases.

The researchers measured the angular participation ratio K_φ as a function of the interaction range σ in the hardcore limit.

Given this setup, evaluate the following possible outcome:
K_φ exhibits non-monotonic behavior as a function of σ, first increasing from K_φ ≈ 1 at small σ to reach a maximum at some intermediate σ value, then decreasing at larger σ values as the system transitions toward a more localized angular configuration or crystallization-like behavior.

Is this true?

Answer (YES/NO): NO